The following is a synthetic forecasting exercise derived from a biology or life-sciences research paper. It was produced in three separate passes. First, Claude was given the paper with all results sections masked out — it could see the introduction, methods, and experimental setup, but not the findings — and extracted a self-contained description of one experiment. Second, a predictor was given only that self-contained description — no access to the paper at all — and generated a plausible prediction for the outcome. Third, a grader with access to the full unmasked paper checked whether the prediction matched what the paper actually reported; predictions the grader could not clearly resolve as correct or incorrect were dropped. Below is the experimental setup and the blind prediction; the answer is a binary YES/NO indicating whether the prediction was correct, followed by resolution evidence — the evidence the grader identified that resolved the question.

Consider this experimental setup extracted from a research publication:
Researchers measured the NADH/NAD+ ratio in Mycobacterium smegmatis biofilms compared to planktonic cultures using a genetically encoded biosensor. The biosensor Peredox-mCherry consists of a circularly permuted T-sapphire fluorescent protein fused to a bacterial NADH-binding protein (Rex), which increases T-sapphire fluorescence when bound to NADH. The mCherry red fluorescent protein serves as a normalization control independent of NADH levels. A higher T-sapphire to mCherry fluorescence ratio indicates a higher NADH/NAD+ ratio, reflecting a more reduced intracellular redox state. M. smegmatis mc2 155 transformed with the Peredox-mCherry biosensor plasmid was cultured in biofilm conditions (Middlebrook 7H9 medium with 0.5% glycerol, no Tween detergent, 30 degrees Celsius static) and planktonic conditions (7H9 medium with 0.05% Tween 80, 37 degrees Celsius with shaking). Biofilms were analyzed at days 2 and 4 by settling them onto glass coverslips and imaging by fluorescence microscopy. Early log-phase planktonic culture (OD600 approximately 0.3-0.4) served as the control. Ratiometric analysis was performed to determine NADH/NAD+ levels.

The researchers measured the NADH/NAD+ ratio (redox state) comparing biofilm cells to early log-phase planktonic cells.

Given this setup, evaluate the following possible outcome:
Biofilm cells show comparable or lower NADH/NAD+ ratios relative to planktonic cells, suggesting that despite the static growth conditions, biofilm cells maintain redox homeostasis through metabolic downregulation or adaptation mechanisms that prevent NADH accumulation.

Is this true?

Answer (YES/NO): NO